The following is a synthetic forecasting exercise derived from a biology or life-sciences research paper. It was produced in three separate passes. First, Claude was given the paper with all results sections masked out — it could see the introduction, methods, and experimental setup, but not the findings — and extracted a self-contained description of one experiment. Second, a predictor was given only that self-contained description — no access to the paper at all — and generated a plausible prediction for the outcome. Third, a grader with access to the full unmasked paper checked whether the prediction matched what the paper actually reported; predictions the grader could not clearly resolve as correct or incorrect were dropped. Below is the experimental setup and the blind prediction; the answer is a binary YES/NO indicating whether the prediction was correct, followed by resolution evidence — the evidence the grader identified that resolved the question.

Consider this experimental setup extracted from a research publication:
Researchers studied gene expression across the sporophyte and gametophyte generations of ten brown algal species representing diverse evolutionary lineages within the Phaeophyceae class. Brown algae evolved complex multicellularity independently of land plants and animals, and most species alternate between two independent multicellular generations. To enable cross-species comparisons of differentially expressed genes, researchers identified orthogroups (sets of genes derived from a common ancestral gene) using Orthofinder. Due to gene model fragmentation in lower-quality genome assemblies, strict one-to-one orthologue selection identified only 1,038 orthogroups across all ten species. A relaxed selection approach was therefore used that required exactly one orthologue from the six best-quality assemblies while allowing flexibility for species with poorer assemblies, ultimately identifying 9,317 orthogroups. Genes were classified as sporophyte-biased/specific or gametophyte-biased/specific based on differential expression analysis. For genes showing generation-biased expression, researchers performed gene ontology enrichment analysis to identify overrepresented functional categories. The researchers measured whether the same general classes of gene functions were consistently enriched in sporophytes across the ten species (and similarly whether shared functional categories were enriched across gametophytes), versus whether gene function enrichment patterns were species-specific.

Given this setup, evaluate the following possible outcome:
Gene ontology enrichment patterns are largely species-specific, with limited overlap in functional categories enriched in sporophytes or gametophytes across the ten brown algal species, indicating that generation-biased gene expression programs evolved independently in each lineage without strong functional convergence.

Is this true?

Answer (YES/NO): NO